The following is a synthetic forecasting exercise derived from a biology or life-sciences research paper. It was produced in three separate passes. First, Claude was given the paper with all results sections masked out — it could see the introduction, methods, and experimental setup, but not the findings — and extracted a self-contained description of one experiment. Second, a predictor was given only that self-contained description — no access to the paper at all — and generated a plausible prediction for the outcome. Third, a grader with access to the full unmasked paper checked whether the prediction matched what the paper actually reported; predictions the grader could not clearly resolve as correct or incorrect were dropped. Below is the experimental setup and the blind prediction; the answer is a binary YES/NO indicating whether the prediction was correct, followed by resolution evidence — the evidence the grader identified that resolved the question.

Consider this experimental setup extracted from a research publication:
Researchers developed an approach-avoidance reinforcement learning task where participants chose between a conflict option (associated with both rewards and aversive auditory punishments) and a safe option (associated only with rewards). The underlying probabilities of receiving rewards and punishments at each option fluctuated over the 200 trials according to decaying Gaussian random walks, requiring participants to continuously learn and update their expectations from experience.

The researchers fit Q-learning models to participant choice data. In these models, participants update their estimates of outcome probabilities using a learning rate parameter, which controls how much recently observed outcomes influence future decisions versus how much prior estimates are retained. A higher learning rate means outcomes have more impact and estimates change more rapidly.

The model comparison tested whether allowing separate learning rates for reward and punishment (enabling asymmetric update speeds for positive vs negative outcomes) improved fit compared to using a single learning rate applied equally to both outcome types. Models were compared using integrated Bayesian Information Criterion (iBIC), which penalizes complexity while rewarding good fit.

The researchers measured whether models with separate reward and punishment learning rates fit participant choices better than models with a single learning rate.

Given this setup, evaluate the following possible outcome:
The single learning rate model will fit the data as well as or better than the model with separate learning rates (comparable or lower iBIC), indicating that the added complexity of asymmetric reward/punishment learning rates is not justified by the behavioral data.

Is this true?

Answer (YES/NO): NO